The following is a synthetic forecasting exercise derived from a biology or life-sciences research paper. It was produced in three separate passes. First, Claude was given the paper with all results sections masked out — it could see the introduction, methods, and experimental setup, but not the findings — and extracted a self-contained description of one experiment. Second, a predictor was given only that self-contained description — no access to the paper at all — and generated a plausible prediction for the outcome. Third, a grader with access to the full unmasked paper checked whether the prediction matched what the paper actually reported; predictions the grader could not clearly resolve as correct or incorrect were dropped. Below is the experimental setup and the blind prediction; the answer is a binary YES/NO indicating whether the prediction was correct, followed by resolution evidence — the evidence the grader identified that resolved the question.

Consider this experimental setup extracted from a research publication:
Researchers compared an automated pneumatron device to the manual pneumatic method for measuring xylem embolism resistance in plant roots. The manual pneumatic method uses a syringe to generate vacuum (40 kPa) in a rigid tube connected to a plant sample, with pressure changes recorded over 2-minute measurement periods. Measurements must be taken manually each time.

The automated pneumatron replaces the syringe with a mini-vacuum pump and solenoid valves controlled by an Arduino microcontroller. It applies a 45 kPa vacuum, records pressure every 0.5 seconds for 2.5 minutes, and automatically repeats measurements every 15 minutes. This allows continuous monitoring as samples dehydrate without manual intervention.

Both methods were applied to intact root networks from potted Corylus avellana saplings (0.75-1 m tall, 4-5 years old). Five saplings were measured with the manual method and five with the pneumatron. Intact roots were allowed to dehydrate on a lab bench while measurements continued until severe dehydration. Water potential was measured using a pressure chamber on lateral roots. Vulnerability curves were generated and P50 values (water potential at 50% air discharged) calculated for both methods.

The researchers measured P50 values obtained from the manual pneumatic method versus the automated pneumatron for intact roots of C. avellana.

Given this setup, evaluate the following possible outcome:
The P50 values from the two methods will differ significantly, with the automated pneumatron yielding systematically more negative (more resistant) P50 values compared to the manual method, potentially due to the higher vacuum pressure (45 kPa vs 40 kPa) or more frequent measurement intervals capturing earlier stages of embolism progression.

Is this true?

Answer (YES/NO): NO